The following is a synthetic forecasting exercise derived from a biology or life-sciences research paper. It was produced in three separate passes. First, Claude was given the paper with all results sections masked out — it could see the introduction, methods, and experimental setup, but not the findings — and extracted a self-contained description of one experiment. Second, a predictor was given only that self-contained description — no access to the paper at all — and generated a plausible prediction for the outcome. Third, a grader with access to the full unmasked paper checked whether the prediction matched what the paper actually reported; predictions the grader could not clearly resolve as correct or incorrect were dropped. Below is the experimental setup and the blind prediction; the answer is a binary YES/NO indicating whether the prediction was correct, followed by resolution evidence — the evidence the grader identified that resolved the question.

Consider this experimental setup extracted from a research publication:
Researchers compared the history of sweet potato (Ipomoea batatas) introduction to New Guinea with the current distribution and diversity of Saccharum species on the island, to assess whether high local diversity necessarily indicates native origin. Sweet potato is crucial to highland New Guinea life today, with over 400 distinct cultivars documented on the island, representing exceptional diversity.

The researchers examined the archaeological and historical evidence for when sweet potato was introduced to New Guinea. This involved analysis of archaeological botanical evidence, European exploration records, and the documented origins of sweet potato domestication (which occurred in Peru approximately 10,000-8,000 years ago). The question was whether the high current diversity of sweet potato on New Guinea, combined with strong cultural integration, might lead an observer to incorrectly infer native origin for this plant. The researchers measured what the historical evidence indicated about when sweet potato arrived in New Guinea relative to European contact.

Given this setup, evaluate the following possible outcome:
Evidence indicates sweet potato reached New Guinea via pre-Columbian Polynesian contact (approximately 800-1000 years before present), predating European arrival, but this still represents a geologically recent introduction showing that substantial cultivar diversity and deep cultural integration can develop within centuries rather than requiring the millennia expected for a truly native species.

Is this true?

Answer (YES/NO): NO